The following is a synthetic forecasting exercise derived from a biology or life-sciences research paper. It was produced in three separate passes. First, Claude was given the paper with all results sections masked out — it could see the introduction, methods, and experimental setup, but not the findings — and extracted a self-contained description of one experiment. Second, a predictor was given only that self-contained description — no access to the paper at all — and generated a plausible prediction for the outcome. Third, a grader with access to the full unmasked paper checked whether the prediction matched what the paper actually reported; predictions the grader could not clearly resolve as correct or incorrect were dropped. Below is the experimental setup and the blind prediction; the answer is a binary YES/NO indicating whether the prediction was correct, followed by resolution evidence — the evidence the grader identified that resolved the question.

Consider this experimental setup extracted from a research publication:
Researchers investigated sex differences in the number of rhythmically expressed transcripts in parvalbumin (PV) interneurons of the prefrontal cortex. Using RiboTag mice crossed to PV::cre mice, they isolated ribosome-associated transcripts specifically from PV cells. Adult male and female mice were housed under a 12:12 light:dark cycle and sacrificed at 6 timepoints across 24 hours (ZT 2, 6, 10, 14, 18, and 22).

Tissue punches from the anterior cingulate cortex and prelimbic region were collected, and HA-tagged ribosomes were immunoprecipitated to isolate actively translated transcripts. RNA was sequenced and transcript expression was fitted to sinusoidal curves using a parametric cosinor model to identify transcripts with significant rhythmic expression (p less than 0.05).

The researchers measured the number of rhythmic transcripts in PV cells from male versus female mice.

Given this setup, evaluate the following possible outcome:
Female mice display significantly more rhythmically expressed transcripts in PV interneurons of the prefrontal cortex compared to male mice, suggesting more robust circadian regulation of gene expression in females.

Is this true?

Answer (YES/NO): YES